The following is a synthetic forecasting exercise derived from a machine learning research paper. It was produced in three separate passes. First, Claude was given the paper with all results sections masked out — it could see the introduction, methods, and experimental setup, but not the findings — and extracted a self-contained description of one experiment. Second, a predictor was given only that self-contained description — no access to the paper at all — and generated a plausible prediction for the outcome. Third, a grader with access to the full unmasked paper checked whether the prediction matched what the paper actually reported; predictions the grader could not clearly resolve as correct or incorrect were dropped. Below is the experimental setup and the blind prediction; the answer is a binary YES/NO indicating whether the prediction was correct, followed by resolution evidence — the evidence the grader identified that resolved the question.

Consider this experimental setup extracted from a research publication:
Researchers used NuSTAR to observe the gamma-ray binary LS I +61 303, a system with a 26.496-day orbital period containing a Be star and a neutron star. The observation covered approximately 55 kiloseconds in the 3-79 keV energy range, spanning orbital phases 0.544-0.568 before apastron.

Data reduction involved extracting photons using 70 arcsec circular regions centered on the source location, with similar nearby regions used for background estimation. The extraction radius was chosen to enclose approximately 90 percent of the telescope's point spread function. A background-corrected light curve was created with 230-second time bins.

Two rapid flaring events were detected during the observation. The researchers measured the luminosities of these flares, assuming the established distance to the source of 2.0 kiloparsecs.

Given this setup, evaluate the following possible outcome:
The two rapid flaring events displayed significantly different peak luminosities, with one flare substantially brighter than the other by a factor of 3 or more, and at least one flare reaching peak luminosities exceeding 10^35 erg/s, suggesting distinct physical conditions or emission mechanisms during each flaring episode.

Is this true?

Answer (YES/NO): NO